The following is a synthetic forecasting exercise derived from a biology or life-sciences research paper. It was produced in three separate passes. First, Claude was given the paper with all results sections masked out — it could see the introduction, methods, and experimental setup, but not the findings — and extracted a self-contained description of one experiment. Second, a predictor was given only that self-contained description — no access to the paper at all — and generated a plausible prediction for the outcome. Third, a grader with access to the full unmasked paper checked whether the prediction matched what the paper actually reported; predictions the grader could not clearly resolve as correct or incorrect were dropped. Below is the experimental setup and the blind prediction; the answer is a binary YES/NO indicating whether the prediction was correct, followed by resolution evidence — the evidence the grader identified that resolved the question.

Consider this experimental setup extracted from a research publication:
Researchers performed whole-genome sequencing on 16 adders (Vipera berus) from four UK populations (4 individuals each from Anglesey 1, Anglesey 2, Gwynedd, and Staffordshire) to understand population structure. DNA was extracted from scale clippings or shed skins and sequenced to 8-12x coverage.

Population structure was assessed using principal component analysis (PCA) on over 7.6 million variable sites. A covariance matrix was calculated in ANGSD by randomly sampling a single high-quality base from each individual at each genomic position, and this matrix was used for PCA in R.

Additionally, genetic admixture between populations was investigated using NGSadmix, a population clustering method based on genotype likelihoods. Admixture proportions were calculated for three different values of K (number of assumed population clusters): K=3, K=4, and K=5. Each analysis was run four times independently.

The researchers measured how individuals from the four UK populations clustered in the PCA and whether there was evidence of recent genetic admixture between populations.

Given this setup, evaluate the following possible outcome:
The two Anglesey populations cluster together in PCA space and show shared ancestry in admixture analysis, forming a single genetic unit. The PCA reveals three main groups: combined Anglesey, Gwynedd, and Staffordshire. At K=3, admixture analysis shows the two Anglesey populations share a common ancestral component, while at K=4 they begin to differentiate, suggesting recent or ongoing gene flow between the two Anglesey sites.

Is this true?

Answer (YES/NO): NO